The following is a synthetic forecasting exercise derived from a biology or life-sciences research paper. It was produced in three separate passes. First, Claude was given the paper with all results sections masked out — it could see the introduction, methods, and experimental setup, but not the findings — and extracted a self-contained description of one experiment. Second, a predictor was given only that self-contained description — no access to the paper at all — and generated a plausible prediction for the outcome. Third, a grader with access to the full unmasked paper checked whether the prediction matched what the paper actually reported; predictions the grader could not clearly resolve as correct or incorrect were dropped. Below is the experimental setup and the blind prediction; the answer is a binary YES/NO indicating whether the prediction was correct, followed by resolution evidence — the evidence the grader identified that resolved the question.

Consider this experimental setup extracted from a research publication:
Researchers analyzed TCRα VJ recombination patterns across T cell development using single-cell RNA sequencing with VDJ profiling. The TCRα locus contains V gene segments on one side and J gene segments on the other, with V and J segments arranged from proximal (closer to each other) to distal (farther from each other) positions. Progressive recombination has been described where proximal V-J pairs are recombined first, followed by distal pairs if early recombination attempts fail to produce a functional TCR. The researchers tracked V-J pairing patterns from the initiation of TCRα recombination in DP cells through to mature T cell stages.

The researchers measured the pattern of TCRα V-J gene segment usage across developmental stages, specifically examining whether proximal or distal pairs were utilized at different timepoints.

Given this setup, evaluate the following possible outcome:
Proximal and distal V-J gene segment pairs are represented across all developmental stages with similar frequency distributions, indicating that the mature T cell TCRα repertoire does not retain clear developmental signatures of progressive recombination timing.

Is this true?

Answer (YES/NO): NO